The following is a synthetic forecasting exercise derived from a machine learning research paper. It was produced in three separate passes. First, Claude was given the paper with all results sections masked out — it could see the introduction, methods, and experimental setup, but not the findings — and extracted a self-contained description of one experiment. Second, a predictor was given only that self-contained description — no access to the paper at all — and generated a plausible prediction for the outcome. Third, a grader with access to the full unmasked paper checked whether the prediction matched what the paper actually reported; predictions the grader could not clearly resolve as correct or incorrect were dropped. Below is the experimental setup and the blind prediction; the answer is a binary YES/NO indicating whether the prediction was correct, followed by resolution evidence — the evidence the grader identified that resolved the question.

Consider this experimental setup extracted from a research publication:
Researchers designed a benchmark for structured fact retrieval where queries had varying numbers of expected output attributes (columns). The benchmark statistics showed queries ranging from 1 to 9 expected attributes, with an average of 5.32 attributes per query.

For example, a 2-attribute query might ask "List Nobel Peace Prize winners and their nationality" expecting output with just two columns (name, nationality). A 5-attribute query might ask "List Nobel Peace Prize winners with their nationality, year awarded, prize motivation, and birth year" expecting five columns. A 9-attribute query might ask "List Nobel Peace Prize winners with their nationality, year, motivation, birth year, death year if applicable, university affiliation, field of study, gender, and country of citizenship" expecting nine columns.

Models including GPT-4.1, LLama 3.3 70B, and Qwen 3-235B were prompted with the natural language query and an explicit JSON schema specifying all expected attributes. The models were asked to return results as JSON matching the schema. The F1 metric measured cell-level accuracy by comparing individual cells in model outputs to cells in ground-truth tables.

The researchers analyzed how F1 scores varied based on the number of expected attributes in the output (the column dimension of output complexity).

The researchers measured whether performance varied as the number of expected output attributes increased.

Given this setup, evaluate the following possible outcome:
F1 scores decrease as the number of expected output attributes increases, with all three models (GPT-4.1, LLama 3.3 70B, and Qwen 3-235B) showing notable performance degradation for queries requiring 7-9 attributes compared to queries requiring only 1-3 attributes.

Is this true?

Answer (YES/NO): NO